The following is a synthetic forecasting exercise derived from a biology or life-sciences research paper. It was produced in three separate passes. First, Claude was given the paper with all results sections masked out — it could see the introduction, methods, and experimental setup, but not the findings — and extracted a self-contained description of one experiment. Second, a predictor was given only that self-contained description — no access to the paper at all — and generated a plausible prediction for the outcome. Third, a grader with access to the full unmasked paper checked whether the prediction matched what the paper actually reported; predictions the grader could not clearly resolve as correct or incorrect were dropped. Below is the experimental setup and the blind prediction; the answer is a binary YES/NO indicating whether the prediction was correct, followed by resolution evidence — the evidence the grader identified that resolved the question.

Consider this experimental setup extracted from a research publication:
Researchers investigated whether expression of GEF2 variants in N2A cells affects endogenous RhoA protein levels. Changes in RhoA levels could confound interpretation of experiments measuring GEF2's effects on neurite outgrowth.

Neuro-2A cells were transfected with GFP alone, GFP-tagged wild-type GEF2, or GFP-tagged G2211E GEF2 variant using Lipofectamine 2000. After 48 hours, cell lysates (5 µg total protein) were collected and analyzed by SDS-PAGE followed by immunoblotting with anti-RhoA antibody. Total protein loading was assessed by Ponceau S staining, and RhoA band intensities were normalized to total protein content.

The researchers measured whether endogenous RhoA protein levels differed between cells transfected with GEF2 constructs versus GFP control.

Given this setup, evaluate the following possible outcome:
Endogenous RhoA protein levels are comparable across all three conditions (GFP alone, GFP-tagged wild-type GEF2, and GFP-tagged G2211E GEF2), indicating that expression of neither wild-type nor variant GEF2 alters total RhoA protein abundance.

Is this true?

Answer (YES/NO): YES